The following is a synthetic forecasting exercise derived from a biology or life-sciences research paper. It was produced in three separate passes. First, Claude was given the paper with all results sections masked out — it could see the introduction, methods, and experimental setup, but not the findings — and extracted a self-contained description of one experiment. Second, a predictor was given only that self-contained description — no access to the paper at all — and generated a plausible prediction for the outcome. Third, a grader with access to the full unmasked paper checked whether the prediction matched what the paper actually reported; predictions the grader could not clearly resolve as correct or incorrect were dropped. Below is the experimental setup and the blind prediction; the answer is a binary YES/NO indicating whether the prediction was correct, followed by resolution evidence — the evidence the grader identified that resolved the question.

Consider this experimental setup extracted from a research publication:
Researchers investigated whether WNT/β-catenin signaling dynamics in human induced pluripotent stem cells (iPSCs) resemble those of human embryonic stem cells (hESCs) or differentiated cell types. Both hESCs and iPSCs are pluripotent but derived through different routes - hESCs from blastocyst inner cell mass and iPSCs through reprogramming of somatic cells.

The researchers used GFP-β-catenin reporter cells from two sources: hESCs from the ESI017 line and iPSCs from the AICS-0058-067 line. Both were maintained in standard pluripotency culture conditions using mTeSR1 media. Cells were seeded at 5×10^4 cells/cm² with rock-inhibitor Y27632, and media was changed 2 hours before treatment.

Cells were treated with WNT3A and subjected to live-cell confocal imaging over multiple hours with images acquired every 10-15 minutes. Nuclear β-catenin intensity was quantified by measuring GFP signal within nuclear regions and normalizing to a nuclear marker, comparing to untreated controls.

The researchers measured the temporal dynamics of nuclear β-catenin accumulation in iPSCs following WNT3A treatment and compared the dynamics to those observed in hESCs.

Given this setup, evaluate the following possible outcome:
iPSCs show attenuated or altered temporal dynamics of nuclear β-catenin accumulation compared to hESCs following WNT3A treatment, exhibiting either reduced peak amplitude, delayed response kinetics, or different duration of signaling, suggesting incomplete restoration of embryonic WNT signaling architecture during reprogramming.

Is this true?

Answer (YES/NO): NO